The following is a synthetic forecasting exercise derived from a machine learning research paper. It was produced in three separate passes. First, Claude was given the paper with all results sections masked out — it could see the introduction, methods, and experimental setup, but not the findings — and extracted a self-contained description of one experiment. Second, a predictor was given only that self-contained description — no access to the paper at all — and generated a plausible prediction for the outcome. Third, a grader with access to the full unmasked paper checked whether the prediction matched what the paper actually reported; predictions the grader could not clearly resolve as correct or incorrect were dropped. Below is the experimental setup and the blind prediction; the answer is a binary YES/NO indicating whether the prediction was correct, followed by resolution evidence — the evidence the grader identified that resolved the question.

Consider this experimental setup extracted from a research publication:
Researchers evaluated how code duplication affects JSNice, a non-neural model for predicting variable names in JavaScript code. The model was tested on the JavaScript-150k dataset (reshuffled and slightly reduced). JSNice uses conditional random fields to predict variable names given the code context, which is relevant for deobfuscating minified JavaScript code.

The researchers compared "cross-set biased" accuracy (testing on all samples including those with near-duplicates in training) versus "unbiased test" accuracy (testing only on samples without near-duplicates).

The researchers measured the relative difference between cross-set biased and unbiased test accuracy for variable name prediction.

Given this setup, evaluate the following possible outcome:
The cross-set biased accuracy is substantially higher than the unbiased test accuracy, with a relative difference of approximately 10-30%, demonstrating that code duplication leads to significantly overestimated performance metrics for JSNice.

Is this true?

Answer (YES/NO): NO